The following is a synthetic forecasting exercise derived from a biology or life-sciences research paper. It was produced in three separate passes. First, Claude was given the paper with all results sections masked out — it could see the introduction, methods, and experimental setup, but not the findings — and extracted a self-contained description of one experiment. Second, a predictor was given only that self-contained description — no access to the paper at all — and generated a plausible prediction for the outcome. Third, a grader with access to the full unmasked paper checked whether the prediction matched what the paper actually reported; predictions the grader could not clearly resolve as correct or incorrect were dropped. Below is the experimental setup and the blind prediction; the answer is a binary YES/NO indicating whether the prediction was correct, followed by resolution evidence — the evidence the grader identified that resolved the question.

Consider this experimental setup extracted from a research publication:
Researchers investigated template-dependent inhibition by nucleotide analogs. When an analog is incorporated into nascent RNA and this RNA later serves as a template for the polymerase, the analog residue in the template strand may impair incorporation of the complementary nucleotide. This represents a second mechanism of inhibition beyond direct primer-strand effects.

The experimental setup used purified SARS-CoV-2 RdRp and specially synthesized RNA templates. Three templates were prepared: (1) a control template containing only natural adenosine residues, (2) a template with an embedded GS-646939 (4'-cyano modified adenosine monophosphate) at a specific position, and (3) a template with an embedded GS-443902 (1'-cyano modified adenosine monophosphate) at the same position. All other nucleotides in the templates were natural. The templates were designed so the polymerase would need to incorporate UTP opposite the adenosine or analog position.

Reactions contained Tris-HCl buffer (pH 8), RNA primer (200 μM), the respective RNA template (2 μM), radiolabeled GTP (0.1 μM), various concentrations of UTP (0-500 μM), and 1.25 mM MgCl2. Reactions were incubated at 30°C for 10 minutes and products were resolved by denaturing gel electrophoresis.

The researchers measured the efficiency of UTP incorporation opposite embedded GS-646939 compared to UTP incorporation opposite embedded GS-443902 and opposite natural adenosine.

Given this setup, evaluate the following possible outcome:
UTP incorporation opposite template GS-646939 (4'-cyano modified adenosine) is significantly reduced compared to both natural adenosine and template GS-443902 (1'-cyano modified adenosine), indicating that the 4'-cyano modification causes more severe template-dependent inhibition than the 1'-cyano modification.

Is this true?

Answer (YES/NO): NO